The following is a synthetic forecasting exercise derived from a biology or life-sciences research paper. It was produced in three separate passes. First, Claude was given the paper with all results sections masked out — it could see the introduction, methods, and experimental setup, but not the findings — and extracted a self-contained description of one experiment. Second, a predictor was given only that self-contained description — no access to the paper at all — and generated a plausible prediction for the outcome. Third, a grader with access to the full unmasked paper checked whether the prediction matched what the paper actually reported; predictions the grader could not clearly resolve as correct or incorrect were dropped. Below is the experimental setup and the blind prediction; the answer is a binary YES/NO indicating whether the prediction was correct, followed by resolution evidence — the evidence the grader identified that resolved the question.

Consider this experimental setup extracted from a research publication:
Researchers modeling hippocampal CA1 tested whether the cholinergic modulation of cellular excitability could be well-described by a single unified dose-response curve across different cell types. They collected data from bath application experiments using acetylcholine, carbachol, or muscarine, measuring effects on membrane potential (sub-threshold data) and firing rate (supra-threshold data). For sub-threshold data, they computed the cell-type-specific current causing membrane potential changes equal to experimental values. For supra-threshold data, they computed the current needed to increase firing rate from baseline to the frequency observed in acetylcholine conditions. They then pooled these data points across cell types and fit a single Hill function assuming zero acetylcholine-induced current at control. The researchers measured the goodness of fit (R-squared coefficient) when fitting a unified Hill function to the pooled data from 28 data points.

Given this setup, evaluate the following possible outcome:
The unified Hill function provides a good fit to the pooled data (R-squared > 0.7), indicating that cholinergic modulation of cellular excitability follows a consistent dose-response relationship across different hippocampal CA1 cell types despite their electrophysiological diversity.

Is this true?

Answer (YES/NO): NO